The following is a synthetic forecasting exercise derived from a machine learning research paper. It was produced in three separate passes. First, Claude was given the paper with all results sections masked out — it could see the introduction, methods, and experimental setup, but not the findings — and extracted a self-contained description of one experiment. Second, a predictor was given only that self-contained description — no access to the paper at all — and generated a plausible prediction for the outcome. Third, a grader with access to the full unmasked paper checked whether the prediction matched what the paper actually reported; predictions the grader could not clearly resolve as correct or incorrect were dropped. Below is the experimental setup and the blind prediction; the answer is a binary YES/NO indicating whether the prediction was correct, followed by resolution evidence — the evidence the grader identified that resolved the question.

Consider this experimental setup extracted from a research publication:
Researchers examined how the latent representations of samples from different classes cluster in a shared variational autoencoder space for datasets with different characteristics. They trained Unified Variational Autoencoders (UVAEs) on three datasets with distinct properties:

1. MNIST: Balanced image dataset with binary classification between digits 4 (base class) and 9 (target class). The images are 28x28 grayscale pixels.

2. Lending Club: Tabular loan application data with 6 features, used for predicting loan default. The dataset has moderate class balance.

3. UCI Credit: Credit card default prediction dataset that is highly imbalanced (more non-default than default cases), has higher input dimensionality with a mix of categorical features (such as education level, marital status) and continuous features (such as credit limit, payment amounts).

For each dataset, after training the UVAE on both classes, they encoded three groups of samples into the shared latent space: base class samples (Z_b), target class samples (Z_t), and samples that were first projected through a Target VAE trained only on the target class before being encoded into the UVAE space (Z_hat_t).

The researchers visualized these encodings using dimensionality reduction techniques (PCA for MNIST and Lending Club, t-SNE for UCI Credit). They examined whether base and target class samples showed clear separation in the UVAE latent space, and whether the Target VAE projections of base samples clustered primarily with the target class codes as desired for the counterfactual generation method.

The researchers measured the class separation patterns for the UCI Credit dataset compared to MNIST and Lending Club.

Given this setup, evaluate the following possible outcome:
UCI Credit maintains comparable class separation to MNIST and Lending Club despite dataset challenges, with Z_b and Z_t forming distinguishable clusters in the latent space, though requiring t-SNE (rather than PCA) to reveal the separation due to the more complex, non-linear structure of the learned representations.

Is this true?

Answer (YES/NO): NO